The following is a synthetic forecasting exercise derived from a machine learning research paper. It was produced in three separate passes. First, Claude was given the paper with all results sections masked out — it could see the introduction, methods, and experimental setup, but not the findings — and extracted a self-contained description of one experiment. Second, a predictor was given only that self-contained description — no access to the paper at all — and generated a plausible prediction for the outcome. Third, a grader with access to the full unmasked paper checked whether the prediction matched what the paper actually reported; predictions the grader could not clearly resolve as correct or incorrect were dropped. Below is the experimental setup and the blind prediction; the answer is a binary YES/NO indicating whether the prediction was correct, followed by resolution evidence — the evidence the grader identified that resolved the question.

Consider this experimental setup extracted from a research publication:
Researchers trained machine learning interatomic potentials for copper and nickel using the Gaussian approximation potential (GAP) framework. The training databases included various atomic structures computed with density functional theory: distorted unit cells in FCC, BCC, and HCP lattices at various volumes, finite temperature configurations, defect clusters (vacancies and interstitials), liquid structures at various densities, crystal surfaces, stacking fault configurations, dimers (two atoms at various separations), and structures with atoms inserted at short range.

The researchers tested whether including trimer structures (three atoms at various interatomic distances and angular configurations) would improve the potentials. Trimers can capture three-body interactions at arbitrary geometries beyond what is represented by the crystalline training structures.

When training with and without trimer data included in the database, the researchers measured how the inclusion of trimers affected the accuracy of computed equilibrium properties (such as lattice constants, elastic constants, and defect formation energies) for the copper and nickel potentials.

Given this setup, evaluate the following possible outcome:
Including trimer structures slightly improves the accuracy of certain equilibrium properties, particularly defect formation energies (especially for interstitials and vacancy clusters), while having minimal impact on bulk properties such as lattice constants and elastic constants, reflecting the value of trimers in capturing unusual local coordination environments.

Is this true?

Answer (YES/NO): NO